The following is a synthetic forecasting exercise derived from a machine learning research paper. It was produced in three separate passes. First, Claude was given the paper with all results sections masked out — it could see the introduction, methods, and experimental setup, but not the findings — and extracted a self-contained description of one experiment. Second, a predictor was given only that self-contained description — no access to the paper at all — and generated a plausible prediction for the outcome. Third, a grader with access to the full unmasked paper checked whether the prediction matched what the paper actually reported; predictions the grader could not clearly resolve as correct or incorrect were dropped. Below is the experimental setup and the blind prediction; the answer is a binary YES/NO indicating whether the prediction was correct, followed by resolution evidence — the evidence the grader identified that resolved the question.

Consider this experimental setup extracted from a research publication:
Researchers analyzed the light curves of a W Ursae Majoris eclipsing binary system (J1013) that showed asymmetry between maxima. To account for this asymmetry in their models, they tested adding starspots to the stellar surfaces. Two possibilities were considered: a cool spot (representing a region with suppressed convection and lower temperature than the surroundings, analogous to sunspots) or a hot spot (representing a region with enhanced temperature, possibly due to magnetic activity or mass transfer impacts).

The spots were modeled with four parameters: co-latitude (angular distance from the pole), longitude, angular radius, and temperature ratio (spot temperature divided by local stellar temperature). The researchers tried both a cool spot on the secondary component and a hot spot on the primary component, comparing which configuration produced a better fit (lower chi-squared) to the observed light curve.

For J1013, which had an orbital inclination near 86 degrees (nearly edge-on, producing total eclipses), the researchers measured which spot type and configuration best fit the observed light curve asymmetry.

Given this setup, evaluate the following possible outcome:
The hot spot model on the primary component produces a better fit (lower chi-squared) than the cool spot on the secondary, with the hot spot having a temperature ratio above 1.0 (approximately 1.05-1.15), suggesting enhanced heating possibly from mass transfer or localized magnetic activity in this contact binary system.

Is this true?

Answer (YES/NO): YES